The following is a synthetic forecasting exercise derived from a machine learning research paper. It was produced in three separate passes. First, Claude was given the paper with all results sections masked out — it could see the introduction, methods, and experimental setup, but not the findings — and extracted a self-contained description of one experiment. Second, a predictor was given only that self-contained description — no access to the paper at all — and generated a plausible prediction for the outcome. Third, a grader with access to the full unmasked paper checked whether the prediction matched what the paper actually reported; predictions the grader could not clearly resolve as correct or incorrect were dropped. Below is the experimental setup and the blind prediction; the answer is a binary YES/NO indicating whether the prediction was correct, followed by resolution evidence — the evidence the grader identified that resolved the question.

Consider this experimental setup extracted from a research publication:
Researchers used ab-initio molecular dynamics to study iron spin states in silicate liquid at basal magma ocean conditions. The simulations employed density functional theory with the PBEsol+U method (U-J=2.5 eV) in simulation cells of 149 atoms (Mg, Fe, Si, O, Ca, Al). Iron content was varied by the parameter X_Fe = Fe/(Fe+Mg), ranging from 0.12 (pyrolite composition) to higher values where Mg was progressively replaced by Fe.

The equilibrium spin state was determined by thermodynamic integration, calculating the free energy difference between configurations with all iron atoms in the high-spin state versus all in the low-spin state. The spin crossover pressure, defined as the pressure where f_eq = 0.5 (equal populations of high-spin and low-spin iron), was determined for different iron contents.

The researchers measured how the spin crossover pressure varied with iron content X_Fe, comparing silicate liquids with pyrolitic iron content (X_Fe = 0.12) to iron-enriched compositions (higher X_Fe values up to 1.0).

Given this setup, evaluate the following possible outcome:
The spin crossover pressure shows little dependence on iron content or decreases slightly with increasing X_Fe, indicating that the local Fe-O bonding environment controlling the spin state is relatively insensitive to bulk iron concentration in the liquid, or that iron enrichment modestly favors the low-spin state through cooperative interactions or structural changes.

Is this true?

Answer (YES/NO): YES